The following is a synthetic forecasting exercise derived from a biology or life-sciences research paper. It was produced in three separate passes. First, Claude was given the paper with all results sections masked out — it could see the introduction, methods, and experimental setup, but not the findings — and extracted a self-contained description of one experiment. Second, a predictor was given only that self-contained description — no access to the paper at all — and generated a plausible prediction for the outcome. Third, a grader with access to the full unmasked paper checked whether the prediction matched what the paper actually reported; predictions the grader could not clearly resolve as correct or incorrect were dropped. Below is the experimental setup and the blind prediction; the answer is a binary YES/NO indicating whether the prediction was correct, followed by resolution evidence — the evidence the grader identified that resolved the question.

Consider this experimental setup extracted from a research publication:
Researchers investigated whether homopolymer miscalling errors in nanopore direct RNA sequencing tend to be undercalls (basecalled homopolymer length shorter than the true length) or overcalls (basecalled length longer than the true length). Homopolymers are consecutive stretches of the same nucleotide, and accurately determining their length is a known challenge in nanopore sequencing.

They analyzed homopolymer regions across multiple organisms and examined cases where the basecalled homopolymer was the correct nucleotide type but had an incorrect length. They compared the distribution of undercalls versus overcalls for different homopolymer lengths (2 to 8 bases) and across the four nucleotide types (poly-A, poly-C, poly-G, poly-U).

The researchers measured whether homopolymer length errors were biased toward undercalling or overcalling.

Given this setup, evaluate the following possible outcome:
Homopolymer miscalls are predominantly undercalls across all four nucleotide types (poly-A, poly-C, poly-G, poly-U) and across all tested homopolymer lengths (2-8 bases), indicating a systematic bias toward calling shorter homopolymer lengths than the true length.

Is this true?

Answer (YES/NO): NO